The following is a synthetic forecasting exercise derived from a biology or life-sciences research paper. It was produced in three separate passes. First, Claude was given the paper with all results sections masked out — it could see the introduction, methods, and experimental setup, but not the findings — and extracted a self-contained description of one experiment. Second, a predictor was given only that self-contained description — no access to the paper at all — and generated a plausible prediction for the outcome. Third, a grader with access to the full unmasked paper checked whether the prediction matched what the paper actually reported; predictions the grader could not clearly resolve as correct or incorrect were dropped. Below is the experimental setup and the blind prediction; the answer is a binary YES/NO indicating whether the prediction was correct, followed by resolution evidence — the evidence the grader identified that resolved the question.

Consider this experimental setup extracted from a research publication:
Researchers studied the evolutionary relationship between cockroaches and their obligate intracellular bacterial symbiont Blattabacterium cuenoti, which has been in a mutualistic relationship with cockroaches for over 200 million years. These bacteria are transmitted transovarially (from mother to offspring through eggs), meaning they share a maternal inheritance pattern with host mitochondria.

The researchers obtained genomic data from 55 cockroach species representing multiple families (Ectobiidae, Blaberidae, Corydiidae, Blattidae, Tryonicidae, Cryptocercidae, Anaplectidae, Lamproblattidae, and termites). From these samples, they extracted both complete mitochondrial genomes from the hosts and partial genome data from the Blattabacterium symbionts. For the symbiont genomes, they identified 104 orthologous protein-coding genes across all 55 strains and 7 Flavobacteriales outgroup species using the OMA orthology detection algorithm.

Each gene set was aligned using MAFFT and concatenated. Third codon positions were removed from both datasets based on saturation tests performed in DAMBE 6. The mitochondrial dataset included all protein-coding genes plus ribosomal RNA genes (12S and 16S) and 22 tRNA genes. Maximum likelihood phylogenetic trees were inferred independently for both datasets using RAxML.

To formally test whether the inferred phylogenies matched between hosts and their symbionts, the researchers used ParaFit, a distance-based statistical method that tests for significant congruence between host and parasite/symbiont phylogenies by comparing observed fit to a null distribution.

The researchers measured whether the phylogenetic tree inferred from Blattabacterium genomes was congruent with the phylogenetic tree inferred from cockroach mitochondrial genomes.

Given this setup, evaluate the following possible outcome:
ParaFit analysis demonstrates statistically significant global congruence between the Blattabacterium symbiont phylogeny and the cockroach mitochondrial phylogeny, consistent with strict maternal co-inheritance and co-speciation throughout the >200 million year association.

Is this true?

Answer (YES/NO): YES